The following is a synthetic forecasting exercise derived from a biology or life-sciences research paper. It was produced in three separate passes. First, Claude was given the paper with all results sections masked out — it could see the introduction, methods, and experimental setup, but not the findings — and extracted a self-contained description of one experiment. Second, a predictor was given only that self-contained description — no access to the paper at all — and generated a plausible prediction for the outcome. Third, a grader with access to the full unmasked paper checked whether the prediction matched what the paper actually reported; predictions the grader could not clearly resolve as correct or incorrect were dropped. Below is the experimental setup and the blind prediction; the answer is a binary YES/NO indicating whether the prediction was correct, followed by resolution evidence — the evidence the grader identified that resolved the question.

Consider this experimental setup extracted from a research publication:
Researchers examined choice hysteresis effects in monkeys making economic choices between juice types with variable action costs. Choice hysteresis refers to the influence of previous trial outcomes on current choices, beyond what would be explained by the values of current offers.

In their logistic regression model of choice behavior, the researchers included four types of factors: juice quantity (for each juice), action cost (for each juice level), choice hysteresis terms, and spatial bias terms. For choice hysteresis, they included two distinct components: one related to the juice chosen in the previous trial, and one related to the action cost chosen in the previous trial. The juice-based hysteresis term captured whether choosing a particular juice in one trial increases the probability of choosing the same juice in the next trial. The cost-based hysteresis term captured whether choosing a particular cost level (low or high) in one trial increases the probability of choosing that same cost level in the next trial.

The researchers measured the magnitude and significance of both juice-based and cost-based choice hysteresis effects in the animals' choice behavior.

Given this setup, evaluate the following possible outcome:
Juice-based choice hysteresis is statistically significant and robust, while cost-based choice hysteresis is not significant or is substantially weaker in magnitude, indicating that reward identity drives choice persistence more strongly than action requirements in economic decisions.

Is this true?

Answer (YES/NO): YES